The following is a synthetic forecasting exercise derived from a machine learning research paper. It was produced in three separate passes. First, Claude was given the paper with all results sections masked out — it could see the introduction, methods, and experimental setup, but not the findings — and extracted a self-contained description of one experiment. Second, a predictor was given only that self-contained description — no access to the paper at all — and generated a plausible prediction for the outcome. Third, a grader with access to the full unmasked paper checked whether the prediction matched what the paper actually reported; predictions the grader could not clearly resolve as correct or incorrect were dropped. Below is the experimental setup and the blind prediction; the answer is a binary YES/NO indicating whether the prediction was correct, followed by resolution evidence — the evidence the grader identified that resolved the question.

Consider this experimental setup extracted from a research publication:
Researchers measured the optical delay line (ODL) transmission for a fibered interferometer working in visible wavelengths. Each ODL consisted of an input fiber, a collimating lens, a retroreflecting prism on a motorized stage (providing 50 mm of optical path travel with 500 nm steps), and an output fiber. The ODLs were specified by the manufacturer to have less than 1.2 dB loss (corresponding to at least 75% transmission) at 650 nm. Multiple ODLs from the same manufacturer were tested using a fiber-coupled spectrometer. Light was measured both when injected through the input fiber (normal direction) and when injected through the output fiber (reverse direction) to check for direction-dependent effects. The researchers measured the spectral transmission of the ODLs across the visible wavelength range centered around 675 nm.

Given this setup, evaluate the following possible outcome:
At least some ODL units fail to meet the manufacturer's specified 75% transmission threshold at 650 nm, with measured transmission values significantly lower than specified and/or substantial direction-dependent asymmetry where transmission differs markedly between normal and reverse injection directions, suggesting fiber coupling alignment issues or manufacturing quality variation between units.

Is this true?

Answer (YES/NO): YES